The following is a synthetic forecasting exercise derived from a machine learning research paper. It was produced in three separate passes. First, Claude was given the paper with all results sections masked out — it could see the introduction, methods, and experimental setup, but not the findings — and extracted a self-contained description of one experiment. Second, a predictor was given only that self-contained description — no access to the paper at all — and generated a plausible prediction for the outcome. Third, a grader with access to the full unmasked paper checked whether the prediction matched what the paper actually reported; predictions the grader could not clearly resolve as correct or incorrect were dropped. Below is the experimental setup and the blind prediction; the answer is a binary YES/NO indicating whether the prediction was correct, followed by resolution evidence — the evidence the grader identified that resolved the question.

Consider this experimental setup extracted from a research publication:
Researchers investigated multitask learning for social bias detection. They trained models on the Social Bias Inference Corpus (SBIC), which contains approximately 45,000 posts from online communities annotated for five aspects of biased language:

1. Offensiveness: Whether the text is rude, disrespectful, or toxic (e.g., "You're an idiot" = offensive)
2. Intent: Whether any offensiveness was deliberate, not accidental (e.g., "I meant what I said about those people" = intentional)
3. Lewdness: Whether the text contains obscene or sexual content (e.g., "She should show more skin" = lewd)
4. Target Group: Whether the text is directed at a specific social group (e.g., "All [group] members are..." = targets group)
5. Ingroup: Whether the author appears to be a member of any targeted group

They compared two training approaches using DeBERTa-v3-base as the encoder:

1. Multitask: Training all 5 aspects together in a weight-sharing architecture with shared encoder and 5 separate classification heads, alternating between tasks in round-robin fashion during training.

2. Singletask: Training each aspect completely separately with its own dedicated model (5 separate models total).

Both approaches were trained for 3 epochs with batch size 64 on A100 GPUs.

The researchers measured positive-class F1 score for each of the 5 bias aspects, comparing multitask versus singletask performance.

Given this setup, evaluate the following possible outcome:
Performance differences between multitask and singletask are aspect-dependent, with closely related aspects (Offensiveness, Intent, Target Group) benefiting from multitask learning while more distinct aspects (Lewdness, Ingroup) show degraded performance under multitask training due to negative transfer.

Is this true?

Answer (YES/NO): NO